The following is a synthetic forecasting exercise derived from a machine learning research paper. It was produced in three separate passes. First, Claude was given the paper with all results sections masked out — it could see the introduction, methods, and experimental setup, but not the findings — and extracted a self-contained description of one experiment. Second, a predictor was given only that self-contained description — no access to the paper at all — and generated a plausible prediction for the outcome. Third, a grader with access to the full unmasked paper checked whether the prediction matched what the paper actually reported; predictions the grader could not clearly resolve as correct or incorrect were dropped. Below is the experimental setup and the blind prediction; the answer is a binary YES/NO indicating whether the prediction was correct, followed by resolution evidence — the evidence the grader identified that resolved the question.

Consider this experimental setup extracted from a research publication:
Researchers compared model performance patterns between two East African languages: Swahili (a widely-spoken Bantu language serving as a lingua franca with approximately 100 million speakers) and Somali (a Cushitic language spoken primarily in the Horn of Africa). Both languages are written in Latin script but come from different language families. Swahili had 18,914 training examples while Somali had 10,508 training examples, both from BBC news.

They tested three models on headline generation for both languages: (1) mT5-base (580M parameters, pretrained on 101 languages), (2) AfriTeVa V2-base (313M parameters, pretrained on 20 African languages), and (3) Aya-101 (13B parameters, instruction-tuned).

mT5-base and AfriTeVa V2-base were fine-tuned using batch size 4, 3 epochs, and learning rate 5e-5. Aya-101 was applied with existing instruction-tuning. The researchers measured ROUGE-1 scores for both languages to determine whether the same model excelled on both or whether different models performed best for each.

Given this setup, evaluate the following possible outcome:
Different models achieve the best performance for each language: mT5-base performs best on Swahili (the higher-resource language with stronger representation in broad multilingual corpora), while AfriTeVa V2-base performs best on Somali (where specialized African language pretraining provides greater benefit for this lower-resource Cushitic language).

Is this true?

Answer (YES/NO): NO